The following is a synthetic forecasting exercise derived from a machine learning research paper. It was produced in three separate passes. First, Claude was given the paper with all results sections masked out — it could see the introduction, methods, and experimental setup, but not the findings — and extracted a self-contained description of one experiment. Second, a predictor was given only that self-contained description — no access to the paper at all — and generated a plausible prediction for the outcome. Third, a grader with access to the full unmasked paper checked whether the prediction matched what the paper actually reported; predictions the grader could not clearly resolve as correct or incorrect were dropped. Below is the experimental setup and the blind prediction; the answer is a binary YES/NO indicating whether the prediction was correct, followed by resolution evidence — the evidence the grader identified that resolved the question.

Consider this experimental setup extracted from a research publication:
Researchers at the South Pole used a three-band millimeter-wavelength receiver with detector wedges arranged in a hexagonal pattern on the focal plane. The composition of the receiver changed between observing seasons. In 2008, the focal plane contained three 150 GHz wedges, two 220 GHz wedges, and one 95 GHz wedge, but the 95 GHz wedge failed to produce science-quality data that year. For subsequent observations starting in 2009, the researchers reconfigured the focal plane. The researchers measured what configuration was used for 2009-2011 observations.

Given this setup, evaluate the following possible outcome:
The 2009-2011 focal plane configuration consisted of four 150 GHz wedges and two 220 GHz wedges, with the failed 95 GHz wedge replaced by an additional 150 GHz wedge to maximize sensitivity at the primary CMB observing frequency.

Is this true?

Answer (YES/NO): NO